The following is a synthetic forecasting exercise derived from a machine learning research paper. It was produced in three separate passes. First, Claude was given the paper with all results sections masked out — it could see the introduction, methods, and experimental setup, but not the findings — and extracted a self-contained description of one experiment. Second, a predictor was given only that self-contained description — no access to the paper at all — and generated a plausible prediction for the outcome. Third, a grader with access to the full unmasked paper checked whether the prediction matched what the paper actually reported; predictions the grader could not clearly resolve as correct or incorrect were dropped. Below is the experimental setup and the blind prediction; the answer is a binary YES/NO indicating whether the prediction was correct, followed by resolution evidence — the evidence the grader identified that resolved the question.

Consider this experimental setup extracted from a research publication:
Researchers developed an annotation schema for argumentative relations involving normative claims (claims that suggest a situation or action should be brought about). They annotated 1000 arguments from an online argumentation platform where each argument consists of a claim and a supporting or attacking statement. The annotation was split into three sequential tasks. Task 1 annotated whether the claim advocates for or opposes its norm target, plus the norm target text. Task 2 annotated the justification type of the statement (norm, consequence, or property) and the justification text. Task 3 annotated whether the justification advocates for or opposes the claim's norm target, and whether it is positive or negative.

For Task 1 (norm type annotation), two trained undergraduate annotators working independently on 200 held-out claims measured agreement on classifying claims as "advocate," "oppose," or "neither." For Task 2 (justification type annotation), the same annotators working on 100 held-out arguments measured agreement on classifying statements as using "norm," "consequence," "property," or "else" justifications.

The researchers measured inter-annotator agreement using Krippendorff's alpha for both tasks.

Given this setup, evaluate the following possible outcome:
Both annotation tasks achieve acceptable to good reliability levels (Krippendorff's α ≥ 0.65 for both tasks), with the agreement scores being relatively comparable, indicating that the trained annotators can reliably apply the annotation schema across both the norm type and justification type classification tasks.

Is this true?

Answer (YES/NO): NO